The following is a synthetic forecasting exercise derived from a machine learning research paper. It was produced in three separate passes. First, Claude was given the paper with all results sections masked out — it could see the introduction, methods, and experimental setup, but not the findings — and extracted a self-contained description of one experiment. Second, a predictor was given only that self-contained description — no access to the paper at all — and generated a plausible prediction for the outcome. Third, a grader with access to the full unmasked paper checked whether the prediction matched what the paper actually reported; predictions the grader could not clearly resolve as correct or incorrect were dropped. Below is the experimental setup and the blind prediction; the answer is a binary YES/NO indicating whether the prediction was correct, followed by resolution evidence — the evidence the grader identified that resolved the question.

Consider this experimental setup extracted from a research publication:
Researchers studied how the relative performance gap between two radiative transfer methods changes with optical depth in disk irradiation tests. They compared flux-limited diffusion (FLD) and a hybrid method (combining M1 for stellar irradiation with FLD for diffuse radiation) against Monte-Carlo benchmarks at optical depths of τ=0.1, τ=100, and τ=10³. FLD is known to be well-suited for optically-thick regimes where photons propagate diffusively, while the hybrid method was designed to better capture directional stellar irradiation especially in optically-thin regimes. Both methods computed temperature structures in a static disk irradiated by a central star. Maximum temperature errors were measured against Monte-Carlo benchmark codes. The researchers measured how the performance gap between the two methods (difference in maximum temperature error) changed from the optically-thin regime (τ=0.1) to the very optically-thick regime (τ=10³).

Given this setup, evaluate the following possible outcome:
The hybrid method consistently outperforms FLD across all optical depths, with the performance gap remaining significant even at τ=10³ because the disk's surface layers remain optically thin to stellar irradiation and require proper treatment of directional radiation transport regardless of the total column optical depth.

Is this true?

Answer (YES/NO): NO